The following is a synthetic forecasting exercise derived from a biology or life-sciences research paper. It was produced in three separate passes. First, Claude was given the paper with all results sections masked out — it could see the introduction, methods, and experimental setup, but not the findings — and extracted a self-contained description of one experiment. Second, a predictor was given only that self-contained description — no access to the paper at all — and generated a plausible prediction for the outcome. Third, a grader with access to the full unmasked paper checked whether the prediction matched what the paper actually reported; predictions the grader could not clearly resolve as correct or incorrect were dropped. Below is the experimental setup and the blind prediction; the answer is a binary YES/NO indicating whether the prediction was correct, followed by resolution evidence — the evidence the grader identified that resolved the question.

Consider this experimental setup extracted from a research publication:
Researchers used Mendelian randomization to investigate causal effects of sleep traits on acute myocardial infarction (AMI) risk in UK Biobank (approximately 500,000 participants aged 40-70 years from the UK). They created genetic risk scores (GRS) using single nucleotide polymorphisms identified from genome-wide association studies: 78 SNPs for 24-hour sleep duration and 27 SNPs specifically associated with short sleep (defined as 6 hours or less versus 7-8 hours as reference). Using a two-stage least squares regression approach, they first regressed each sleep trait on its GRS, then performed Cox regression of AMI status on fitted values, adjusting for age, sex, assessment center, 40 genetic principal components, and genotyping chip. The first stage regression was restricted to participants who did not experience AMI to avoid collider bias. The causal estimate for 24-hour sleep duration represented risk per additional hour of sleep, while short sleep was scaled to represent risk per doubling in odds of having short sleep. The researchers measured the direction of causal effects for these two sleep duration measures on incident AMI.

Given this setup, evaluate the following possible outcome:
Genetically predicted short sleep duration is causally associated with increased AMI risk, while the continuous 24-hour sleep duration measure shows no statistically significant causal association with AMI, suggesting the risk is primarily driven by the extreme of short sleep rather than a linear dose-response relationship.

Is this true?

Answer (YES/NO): NO